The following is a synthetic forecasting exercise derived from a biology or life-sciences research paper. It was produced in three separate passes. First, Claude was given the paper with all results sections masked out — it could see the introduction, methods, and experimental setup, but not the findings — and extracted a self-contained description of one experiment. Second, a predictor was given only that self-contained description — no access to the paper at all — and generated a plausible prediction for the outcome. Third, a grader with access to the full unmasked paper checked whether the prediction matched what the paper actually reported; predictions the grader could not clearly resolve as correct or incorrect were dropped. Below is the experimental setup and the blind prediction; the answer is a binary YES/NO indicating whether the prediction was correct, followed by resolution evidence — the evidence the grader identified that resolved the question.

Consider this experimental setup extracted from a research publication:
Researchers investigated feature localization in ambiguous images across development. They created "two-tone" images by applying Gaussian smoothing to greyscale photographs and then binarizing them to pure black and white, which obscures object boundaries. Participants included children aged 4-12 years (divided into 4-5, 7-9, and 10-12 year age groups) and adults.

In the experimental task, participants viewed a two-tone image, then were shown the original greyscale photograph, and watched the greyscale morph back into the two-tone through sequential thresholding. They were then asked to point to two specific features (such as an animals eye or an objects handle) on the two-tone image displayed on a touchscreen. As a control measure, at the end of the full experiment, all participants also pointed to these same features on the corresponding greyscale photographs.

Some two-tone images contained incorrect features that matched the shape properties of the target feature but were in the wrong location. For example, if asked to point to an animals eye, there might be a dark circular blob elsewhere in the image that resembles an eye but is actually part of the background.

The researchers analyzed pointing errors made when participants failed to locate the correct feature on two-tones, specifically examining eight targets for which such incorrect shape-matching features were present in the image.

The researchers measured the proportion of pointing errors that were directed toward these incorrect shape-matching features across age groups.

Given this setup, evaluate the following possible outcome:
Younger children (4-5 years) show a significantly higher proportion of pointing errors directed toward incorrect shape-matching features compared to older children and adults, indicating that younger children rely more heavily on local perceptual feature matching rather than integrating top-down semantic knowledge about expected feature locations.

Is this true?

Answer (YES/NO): YES